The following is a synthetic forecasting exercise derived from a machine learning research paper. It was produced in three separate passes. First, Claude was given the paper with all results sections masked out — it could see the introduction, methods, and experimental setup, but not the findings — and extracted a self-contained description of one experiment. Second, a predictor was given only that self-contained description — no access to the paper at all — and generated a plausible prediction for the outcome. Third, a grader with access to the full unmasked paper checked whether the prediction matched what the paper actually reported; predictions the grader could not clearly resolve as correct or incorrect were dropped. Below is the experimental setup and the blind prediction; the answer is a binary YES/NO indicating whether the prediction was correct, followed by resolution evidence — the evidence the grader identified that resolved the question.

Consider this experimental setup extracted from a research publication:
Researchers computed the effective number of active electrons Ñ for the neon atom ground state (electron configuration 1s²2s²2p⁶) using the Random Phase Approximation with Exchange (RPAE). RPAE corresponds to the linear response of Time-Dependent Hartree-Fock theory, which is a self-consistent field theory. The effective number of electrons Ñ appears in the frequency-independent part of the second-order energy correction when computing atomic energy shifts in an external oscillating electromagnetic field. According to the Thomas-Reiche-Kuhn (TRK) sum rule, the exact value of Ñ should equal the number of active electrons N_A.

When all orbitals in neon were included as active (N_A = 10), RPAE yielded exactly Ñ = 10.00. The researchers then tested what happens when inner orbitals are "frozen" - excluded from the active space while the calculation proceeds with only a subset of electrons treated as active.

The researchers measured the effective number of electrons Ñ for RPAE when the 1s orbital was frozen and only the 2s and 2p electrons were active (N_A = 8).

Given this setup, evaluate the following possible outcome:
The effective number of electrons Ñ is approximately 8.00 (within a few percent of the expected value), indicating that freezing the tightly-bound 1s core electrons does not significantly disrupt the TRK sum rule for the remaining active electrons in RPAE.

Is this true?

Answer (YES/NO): NO